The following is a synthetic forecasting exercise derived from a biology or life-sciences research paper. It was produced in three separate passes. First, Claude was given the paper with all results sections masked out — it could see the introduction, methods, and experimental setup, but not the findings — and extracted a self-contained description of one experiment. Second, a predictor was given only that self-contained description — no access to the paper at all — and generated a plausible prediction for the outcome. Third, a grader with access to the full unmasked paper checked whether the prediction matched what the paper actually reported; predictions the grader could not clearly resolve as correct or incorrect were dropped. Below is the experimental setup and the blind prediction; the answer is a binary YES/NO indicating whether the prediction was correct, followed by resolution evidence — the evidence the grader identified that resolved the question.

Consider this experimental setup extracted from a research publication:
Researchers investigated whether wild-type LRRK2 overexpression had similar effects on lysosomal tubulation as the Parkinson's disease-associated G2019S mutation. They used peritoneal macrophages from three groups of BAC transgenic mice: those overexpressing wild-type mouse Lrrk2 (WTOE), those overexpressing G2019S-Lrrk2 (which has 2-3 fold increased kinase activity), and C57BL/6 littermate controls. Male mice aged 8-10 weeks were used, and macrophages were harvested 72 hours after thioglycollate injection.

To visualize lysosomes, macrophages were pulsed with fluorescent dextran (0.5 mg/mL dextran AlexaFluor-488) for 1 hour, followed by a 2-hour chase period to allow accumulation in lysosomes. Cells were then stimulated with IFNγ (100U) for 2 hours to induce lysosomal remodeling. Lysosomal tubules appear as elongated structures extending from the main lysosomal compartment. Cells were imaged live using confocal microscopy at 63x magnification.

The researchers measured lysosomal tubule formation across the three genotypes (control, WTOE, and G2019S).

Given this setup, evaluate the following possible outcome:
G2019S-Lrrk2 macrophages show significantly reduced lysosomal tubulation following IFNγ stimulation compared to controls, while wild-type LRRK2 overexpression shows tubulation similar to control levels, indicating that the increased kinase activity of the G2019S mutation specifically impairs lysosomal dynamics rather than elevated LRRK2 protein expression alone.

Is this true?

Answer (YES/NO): NO